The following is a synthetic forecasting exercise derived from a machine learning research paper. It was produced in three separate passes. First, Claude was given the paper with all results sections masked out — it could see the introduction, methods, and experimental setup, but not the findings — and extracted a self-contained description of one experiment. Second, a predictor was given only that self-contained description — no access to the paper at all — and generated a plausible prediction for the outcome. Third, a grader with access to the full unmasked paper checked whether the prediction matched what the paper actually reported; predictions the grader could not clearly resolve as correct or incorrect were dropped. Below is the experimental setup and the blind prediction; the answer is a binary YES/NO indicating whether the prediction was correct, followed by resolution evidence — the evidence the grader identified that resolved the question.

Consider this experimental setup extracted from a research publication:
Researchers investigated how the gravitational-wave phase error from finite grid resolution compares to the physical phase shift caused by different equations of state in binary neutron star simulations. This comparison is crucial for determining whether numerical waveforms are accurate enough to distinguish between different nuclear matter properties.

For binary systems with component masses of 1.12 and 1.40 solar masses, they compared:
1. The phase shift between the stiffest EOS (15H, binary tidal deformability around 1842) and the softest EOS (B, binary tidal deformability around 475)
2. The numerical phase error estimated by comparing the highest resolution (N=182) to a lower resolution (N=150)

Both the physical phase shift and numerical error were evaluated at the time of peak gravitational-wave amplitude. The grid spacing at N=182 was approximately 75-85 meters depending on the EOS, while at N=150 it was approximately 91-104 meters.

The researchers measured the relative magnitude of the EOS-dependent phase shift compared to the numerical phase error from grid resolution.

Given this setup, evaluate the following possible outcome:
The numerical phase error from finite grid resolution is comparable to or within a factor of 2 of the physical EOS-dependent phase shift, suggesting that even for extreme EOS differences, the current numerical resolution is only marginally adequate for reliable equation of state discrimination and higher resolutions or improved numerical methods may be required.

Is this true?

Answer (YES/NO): YES